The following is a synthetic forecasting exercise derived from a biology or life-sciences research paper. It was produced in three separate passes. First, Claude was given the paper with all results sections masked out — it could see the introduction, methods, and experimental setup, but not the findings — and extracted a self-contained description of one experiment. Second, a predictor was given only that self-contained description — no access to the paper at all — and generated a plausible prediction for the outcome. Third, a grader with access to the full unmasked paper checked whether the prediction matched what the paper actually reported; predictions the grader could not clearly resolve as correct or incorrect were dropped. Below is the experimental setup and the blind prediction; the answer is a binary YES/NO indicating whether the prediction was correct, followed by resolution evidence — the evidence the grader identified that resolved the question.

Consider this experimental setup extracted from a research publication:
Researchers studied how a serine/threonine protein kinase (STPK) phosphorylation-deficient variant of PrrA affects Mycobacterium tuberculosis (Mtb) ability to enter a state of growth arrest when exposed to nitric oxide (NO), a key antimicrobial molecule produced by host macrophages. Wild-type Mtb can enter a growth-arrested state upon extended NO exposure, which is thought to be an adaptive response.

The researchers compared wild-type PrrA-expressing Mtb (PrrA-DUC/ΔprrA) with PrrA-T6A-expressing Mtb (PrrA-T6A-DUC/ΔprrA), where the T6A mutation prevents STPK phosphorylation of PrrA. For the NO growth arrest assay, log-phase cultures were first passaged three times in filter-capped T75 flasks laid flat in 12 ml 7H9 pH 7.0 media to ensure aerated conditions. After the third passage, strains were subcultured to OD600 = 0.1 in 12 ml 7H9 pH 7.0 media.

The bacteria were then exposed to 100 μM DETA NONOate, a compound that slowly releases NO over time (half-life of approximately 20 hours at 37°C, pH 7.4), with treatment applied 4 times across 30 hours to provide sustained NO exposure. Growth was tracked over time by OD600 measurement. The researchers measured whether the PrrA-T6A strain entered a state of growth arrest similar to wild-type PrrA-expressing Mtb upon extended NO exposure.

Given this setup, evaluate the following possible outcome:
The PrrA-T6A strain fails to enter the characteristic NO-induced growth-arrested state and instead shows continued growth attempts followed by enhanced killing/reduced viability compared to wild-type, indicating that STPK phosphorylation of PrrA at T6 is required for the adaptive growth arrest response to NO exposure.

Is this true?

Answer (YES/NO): NO